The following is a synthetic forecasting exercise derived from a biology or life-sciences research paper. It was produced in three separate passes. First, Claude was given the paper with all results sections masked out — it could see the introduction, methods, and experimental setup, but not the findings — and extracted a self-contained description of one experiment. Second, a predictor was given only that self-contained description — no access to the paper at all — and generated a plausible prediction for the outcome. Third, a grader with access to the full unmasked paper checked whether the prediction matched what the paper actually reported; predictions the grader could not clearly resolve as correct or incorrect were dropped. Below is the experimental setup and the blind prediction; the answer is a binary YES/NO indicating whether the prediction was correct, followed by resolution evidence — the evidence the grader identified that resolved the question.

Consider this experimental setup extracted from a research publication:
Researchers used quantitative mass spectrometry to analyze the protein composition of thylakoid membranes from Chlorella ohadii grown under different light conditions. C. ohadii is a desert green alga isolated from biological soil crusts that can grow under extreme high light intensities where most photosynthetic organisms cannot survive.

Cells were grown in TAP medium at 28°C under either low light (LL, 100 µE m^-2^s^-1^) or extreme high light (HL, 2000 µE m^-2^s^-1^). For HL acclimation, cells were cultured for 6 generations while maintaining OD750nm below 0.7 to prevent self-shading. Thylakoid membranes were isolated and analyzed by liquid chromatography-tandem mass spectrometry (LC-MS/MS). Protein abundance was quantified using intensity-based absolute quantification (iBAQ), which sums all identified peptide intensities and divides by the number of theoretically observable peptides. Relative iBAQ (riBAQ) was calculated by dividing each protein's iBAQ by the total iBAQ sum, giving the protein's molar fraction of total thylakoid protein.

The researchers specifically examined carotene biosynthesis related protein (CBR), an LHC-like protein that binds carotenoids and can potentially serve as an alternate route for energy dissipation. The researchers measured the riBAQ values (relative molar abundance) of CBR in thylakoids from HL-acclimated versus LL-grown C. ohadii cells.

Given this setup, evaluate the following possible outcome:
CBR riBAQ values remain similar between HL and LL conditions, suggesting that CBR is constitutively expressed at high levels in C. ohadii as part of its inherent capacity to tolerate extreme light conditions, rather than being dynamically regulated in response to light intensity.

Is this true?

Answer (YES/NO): NO